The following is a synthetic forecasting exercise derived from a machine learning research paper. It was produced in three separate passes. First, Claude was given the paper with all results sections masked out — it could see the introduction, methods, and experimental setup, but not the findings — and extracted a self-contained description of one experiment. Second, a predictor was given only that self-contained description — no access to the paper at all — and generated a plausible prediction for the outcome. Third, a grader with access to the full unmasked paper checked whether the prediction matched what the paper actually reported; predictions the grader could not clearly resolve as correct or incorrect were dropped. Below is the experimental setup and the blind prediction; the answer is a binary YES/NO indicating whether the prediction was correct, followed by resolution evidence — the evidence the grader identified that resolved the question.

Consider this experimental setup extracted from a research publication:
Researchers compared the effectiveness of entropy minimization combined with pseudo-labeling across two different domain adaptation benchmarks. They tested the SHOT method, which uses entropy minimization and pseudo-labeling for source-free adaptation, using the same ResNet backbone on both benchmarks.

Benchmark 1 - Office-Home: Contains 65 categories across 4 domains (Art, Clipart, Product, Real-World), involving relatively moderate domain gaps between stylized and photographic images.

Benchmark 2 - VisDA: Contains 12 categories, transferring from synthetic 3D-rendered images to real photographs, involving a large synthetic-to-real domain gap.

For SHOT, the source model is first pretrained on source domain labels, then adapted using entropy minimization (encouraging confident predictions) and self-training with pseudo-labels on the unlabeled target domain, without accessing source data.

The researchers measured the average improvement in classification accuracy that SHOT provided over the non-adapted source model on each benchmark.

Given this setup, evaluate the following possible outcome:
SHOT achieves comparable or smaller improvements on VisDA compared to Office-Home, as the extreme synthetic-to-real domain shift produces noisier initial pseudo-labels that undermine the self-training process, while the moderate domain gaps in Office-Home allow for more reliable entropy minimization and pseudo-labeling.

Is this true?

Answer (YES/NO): NO